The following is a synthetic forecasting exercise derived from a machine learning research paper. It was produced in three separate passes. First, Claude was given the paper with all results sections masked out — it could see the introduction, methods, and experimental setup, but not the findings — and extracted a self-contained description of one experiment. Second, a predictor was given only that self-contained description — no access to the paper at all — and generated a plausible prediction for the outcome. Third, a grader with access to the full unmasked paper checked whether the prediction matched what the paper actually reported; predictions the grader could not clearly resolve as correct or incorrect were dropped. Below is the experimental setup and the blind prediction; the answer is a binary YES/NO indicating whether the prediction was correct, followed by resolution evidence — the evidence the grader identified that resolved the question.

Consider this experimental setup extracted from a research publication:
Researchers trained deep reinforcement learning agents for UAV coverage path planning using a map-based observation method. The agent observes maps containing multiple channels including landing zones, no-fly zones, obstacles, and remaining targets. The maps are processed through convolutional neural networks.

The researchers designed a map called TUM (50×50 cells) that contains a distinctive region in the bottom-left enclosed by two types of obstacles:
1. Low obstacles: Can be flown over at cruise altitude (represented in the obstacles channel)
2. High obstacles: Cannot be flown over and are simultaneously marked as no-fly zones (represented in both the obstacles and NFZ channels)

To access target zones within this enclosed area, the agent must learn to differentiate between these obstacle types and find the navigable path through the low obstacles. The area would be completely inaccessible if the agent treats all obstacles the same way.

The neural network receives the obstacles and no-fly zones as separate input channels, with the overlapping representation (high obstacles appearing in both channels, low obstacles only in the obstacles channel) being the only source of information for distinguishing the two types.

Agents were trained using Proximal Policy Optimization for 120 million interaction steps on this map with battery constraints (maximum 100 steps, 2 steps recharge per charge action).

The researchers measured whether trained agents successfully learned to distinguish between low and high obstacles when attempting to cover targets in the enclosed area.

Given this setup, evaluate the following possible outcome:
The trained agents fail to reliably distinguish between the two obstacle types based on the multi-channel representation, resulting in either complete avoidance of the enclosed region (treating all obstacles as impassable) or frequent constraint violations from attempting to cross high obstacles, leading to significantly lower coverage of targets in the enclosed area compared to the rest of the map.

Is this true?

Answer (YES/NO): NO